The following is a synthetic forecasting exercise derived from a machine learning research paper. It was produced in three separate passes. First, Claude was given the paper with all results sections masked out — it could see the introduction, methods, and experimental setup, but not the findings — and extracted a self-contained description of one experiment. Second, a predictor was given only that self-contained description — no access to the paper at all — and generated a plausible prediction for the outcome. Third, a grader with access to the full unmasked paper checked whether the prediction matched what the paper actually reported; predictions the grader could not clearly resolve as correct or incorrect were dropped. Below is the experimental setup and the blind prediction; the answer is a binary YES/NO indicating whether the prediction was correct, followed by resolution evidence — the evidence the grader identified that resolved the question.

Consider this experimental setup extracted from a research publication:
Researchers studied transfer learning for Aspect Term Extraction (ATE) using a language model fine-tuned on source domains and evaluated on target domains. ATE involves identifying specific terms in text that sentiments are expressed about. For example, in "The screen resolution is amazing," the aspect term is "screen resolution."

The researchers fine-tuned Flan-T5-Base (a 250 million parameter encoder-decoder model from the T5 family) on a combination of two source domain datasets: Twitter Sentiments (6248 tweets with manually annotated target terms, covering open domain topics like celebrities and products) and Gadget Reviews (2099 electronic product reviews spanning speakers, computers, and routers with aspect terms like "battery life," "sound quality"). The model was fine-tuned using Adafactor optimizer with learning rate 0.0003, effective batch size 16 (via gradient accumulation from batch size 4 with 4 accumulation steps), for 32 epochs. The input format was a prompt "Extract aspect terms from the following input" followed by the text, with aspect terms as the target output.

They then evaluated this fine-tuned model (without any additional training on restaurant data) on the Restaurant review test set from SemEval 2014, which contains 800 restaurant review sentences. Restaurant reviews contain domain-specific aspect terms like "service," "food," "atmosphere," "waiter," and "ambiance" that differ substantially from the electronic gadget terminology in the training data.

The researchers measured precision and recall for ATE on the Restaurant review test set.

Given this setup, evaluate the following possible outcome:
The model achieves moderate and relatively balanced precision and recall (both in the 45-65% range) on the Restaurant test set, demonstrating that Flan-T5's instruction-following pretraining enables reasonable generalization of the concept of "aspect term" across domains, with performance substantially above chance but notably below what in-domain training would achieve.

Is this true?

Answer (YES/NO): NO